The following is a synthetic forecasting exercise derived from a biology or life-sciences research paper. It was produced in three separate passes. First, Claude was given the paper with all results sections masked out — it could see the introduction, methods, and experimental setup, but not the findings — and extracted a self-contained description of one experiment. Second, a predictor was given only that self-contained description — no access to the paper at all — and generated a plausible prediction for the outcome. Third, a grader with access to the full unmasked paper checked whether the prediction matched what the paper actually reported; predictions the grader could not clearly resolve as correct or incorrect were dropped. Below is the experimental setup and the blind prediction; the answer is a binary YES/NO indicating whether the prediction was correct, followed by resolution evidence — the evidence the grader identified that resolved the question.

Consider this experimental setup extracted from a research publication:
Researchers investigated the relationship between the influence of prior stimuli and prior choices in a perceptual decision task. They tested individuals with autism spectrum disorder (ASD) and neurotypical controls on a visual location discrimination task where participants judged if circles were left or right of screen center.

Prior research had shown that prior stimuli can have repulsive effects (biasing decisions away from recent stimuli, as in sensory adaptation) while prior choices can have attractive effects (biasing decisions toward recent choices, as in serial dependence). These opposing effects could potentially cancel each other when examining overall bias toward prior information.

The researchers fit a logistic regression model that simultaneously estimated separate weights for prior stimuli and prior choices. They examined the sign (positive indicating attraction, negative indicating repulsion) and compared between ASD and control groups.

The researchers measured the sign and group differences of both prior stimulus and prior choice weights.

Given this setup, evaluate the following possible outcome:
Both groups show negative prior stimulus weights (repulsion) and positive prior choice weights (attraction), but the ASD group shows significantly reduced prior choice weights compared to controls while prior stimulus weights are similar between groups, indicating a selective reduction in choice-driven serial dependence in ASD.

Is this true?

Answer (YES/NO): NO